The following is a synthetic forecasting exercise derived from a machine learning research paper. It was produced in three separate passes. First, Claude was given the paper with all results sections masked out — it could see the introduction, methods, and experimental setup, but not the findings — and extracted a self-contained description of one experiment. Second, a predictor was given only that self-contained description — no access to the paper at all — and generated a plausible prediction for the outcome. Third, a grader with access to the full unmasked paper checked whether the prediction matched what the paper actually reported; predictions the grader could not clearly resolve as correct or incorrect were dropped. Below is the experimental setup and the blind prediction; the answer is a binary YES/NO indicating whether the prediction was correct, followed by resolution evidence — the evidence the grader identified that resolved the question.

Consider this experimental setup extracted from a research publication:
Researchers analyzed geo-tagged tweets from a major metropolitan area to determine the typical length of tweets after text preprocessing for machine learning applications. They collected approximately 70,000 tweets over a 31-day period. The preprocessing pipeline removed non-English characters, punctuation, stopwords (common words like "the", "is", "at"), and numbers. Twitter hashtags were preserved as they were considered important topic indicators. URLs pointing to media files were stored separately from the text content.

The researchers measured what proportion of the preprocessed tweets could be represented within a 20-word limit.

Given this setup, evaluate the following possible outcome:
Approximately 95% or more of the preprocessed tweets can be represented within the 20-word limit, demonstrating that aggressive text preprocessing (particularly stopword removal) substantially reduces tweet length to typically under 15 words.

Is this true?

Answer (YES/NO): YES